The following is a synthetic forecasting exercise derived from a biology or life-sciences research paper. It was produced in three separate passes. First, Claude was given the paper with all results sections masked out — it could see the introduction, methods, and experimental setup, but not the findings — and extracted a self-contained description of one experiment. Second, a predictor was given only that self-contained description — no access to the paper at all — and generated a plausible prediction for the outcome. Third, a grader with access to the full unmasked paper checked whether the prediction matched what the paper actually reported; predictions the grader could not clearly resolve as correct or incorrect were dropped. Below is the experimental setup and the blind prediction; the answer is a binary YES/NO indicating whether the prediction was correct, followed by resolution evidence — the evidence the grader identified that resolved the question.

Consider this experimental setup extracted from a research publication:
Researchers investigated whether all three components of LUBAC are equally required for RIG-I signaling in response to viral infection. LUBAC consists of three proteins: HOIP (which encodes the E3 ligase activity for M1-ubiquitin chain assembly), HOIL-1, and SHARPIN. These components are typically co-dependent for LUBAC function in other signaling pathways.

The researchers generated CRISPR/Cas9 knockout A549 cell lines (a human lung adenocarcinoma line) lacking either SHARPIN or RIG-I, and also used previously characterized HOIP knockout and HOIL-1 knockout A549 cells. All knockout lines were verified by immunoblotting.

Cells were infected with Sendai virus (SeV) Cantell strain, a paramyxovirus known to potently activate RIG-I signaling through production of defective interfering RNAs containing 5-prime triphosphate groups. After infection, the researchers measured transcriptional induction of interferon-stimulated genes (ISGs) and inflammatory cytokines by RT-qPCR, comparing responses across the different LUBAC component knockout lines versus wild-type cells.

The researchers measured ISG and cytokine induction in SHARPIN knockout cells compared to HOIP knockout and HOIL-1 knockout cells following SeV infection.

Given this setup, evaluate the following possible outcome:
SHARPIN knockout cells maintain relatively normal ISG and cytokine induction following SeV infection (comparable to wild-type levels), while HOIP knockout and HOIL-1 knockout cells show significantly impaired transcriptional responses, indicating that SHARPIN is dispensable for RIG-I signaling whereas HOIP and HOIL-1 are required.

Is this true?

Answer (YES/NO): NO